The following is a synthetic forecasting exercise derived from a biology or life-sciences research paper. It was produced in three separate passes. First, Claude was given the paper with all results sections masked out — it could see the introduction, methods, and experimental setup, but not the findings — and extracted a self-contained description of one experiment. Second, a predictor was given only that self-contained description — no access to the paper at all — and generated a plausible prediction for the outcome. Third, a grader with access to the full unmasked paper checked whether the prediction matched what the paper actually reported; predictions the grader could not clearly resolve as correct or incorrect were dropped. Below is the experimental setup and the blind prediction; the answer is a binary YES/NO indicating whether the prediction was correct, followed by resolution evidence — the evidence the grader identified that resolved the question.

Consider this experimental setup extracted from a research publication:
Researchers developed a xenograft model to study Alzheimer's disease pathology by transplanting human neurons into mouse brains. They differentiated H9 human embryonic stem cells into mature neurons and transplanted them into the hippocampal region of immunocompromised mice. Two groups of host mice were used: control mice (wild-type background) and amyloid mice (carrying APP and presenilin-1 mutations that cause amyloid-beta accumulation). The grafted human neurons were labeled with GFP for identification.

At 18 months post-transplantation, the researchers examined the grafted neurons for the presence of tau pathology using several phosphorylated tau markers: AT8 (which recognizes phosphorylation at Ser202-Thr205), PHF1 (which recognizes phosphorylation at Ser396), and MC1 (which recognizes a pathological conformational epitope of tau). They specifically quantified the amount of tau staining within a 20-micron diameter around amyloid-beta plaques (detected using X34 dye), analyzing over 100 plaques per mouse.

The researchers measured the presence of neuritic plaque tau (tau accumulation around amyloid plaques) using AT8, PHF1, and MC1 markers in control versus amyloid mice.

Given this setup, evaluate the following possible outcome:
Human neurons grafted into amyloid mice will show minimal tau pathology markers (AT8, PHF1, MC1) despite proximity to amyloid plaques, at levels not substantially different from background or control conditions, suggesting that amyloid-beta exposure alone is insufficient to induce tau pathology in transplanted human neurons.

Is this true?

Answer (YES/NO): NO